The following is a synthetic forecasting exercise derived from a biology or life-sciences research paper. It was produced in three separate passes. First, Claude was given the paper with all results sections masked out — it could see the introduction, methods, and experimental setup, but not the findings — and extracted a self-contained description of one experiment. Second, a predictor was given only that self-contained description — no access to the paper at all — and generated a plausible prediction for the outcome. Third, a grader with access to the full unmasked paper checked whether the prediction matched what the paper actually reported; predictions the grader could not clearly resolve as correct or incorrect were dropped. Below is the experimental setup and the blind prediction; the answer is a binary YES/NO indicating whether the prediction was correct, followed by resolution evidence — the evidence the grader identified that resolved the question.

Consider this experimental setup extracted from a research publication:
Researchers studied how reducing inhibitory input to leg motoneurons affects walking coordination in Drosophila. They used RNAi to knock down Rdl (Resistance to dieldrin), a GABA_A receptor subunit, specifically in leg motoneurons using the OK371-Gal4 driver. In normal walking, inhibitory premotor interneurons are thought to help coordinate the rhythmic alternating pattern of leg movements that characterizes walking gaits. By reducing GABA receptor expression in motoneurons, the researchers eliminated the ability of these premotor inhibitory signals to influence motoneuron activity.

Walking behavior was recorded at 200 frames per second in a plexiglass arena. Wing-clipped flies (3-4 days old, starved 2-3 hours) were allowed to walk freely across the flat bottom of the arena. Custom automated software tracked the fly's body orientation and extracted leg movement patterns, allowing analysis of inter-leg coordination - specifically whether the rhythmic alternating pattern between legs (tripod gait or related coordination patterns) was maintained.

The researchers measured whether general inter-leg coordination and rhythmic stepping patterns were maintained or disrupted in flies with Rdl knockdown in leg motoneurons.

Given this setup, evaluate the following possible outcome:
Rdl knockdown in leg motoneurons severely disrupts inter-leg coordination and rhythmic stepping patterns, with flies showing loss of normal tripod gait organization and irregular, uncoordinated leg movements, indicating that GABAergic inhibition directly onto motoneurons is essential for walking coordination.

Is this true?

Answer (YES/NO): NO